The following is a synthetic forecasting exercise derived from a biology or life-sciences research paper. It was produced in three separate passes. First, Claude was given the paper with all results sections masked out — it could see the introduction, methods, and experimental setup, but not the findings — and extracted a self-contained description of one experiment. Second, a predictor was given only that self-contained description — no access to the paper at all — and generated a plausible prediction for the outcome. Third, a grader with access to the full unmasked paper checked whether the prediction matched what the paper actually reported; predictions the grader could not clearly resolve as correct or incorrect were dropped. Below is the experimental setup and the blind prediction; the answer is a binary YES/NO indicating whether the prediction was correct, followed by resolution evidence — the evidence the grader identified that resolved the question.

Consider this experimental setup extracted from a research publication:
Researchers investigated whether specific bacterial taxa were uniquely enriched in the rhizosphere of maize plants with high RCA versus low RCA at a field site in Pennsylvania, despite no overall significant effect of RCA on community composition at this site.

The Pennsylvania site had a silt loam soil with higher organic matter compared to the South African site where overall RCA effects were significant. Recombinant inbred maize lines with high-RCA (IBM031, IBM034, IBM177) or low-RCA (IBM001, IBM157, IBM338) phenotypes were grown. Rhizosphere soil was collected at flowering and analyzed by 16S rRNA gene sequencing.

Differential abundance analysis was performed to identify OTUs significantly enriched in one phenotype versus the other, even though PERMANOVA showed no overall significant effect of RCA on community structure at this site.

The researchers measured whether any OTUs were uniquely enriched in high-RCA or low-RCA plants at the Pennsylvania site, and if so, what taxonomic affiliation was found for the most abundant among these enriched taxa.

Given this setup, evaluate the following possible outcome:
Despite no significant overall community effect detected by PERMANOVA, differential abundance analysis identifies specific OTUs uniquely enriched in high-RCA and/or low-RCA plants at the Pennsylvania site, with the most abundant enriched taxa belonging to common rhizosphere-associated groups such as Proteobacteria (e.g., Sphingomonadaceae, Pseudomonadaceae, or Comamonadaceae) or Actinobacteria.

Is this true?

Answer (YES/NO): NO